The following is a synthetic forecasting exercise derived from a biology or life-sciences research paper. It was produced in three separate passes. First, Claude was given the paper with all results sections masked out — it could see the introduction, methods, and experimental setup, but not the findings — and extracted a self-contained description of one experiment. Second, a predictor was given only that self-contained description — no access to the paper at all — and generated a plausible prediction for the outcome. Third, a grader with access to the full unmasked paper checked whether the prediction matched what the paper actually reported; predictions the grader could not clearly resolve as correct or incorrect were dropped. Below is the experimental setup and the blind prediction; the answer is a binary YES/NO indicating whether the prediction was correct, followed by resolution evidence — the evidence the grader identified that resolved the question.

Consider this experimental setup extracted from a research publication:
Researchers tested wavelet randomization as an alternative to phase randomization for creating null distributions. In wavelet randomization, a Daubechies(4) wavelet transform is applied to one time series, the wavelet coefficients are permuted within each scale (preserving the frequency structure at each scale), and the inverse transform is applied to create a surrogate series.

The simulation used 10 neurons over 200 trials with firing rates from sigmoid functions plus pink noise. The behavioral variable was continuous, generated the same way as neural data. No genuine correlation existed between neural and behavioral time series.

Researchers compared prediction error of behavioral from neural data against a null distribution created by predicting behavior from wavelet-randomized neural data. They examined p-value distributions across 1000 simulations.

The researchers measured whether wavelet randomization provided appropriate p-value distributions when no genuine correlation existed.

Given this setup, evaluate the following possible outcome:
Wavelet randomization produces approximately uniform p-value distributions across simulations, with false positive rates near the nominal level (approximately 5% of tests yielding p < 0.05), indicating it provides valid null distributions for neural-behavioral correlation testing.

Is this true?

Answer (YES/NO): NO